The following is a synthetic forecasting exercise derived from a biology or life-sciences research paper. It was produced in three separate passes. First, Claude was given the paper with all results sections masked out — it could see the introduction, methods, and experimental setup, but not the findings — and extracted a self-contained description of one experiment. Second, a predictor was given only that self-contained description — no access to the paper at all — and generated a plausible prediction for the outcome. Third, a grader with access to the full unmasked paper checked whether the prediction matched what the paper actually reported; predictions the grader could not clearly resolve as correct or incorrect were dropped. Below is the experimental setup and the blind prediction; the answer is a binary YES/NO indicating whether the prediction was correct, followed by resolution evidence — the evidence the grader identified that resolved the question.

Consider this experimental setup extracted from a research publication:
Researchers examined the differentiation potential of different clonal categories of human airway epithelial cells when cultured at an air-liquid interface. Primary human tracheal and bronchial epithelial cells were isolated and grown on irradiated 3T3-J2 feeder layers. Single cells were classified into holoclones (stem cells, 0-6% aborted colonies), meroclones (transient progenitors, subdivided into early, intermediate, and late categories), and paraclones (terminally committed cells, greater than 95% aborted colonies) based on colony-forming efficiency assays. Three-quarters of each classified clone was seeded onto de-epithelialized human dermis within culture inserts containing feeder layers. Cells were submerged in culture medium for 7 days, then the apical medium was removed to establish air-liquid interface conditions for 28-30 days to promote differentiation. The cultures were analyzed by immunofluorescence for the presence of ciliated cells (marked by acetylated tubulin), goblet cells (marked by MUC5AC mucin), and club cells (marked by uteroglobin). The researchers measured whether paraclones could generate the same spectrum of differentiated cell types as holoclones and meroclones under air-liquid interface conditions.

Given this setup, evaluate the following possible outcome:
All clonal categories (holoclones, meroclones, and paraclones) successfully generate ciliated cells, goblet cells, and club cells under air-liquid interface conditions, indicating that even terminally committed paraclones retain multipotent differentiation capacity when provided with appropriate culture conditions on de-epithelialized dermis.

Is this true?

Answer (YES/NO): NO